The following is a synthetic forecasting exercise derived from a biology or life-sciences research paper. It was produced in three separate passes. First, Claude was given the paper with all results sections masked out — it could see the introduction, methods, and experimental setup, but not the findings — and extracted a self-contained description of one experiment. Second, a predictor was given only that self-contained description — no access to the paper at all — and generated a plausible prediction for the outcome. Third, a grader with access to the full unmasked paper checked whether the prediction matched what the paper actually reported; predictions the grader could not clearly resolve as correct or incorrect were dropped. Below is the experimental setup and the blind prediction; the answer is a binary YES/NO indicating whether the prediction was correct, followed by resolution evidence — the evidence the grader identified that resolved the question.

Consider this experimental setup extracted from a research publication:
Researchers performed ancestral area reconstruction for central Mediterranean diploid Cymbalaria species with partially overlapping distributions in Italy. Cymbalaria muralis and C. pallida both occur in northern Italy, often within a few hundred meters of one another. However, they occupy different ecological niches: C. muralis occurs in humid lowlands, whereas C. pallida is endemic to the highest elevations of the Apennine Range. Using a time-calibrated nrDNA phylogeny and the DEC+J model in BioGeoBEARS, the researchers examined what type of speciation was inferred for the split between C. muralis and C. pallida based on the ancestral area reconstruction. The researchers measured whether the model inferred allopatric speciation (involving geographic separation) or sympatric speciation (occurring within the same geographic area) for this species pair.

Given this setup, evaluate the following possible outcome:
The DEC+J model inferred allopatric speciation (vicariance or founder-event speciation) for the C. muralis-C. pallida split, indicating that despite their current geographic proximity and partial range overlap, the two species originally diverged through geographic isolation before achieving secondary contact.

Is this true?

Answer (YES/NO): NO